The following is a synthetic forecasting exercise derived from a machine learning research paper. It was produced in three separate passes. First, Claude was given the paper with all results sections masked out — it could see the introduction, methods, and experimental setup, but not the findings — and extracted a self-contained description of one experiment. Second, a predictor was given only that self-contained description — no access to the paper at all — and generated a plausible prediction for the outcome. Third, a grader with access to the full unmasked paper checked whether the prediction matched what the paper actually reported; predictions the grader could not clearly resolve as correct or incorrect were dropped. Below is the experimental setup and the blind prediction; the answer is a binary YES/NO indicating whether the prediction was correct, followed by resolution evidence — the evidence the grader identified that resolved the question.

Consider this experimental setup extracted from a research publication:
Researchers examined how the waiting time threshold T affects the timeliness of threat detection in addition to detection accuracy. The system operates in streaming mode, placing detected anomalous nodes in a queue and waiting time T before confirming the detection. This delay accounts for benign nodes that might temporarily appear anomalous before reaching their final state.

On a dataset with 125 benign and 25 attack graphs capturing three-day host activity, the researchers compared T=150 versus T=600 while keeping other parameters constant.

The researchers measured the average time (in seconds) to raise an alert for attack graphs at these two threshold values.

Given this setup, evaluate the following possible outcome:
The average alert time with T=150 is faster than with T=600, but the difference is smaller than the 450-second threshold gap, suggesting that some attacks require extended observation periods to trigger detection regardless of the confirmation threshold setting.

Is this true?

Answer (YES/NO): NO